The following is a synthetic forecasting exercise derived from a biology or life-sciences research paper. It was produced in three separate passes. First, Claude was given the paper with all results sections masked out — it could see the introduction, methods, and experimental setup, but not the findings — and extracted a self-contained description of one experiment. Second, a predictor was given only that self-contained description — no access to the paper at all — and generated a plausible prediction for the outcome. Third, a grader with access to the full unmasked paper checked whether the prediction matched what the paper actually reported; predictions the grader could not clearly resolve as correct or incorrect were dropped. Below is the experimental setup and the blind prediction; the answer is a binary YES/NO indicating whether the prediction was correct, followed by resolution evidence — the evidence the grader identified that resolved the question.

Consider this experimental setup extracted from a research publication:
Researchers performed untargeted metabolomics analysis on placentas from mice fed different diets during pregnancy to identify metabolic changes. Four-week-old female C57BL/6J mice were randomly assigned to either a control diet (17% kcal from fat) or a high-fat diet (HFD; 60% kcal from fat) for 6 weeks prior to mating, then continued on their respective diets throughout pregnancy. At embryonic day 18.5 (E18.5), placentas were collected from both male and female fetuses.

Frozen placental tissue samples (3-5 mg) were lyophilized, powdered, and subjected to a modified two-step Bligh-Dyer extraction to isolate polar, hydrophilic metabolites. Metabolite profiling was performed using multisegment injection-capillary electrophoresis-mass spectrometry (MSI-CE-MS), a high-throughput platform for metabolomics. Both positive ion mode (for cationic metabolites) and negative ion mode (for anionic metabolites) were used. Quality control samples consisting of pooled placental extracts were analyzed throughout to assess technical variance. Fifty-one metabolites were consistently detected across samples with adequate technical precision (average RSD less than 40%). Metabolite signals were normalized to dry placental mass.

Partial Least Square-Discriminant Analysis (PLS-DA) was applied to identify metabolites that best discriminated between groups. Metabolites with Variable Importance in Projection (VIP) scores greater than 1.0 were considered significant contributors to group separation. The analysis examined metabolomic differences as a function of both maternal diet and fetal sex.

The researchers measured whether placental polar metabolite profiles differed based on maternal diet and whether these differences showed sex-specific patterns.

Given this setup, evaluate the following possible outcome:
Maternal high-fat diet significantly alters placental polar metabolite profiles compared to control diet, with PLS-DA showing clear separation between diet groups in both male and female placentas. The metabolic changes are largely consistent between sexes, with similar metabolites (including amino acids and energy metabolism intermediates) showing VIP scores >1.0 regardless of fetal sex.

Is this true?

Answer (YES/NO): NO